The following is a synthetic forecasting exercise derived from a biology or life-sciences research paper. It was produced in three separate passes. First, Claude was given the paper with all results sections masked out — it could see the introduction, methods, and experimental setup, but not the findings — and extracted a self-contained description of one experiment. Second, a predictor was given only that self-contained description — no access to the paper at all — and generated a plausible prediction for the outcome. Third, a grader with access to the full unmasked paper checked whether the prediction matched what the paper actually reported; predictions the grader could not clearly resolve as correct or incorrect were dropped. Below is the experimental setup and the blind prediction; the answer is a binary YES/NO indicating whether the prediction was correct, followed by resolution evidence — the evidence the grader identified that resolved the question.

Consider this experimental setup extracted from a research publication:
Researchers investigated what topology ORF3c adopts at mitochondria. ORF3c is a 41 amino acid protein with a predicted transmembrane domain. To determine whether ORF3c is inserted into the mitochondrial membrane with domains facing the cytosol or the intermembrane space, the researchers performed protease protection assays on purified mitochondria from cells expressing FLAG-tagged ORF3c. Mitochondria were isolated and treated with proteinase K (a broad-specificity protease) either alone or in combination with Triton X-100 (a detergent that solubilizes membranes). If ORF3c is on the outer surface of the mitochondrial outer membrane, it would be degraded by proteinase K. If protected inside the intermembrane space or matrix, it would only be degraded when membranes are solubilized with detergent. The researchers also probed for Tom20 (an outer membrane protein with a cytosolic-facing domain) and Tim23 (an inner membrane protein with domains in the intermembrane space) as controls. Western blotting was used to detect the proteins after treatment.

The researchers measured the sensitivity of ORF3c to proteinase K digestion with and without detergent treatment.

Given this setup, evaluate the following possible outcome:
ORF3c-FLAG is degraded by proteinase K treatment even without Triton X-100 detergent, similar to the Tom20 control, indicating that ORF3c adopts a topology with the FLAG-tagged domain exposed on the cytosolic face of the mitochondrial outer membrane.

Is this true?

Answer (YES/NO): NO